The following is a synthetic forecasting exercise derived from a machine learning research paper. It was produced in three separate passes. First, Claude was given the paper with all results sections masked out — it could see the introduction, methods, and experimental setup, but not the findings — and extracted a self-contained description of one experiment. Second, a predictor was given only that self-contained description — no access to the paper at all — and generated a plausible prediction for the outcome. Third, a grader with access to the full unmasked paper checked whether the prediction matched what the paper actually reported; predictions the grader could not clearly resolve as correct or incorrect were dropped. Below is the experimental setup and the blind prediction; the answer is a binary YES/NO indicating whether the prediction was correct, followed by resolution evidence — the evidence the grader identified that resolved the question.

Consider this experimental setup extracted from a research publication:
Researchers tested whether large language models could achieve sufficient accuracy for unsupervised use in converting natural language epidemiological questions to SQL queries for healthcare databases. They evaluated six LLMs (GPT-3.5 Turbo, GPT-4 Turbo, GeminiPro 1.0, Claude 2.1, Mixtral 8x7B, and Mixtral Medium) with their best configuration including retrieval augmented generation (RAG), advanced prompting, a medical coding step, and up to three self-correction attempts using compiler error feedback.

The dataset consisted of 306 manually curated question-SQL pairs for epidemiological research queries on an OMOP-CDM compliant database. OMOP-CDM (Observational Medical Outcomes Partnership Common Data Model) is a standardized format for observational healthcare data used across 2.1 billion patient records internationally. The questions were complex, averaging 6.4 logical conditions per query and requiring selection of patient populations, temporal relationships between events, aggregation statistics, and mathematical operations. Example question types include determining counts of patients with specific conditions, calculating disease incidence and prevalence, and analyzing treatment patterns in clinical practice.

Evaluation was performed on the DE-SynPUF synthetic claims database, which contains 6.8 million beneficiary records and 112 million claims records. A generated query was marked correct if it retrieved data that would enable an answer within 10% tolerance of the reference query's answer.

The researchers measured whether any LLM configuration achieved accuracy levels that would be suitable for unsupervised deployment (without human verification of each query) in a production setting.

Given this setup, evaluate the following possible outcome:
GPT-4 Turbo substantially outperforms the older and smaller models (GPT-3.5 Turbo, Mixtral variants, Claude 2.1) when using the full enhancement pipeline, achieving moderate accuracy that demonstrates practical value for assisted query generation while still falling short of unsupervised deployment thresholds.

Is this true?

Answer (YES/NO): YES